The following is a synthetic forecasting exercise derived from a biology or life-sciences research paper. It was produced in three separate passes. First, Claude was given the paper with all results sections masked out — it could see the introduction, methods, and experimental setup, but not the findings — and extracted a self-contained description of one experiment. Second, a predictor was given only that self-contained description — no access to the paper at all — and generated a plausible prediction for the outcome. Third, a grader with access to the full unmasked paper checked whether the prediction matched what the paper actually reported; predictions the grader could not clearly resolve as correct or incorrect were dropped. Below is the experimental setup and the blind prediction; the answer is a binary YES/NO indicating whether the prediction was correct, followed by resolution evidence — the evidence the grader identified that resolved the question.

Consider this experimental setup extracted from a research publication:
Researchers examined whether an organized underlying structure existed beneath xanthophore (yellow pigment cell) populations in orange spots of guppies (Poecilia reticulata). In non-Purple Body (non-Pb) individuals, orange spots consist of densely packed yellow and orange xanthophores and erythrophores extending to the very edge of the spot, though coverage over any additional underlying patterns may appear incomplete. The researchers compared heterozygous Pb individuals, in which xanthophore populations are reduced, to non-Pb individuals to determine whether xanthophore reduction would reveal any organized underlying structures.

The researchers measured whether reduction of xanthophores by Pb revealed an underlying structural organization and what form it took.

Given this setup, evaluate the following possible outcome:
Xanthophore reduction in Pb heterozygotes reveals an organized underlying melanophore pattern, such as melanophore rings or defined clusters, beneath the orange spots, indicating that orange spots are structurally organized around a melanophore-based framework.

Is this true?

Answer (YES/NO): NO